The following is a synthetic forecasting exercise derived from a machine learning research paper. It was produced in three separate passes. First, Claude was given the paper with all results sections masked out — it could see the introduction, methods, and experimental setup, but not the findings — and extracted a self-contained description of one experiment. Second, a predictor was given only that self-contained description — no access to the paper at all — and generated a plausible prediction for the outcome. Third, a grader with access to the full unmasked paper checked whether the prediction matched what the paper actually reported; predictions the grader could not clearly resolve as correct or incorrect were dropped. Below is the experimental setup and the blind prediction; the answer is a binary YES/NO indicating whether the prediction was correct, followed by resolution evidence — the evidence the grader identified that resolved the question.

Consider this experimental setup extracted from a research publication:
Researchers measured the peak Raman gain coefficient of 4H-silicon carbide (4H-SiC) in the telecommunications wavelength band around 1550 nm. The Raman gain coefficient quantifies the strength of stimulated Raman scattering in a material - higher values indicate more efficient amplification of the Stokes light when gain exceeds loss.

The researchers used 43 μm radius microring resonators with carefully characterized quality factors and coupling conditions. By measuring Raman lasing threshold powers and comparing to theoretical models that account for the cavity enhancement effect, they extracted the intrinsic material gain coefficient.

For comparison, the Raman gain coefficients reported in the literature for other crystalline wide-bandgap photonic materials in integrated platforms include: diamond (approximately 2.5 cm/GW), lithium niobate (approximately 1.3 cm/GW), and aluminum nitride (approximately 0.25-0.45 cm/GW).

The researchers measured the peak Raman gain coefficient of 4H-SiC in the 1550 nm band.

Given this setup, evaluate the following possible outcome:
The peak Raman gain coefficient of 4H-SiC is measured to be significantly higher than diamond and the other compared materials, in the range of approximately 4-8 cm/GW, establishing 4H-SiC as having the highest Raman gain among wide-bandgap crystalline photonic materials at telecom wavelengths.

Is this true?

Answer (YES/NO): NO